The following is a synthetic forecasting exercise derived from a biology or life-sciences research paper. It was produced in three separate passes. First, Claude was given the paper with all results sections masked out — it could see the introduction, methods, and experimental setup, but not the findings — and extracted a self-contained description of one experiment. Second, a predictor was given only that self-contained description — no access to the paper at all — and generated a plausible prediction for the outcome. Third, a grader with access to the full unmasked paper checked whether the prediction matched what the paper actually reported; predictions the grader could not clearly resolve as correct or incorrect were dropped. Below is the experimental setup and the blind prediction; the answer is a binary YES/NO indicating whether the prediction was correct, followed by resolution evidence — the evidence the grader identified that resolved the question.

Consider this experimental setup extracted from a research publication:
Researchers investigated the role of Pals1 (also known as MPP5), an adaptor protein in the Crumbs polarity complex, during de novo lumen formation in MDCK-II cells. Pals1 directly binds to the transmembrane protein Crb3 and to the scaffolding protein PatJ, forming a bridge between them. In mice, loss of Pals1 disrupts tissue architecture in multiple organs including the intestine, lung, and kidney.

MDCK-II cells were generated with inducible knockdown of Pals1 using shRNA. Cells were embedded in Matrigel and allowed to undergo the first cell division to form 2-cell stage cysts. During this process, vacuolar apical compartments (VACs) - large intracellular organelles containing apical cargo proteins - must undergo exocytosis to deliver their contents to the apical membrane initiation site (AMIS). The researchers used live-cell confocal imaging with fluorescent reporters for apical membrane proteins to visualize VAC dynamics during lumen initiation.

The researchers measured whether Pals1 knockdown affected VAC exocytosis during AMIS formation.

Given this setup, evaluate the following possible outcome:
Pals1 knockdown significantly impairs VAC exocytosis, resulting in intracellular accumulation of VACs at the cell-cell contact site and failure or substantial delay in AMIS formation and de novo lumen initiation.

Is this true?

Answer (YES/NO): NO